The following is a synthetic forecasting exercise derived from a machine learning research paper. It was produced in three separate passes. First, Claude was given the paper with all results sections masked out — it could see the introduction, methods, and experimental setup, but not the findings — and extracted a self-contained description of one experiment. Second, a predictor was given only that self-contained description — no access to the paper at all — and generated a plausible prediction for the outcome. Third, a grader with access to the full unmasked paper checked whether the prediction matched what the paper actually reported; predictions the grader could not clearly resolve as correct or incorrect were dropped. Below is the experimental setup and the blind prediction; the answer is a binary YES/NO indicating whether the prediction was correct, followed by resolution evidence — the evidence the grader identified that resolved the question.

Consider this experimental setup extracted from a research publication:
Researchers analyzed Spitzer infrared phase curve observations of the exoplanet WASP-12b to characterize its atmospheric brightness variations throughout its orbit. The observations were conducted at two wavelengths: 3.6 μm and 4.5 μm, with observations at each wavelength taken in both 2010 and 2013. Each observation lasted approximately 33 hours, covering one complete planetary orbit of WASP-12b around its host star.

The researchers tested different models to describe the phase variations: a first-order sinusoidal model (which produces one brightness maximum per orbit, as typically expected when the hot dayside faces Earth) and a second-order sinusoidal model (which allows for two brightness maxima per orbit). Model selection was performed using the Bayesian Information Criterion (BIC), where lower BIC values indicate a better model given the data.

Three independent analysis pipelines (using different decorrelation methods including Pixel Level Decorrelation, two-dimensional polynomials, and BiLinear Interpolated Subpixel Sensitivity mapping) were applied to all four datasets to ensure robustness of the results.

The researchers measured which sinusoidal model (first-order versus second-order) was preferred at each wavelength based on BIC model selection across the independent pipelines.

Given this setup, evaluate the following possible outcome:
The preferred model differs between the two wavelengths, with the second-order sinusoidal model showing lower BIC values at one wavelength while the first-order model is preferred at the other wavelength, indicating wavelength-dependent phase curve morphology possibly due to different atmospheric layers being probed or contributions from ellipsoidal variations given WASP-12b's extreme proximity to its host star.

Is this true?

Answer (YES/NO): YES